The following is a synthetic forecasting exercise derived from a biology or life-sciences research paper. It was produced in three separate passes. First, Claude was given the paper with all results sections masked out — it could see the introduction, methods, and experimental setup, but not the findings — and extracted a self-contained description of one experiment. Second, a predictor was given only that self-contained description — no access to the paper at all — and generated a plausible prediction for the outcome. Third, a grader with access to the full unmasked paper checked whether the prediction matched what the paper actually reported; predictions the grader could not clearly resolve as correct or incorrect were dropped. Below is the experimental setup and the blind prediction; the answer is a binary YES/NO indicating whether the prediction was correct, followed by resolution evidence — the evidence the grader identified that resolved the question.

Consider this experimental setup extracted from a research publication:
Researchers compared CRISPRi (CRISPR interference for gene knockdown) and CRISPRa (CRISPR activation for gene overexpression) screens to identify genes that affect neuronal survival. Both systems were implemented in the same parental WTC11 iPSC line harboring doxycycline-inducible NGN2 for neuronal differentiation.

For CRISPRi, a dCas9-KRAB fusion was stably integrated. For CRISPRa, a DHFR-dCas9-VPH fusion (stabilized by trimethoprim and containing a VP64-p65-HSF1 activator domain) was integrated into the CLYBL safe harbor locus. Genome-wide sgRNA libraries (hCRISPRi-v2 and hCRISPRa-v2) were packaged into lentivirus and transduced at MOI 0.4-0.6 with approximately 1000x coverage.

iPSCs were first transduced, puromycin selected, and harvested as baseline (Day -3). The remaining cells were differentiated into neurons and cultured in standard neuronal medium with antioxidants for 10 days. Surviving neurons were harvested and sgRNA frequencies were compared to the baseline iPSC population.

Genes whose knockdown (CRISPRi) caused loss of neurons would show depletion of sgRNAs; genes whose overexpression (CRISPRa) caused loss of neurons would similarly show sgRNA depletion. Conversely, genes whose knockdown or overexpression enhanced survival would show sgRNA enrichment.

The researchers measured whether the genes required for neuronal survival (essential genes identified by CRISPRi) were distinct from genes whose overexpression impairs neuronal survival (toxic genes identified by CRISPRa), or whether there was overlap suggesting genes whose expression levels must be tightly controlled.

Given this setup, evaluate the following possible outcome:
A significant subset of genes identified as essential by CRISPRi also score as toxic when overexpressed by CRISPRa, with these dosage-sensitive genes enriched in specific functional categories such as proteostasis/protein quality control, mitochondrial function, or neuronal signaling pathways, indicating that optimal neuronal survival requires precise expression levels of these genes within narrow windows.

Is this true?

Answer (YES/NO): NO